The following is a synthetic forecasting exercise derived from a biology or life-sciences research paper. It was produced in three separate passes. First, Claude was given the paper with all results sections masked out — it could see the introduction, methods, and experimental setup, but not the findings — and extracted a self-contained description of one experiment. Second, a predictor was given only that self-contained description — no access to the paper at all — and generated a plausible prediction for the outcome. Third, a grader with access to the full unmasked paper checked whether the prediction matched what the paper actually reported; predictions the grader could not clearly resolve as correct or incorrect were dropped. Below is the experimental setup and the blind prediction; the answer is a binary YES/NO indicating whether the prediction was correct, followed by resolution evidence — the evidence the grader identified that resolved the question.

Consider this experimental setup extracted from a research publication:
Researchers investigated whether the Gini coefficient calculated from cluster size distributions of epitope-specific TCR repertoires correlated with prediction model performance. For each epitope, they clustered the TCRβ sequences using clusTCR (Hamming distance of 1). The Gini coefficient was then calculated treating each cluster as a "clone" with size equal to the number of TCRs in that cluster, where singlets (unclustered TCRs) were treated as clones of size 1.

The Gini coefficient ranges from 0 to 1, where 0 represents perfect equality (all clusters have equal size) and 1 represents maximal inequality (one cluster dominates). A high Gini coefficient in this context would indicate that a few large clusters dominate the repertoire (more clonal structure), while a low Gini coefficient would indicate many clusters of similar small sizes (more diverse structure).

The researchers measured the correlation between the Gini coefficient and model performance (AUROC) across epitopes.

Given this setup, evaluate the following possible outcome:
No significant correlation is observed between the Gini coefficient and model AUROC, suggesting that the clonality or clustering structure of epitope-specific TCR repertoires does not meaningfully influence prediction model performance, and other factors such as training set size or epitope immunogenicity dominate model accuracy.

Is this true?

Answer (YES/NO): NO